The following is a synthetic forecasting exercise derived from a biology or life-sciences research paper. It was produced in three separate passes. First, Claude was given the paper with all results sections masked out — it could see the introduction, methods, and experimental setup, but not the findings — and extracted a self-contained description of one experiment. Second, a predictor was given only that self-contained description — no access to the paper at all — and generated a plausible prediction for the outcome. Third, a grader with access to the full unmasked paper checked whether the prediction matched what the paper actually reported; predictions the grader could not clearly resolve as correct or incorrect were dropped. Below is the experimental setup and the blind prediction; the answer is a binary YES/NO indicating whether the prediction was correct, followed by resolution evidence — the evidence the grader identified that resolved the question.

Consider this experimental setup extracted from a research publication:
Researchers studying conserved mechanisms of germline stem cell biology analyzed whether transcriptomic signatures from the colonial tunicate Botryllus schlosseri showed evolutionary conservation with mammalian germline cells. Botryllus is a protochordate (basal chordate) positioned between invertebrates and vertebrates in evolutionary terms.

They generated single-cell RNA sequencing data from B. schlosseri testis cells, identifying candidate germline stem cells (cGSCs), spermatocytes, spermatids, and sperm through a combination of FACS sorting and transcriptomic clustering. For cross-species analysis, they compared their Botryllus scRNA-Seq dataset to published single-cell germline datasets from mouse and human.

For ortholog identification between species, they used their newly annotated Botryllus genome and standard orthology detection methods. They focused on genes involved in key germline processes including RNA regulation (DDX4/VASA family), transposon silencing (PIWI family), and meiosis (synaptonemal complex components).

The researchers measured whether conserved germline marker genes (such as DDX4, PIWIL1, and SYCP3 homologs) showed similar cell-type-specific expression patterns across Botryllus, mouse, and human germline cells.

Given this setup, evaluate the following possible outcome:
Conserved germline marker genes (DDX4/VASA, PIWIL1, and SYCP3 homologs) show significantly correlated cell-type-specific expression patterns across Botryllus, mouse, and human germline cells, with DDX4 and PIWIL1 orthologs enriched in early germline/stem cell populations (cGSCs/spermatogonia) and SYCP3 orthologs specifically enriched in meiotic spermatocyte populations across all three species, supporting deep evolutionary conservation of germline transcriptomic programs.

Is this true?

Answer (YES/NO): YES